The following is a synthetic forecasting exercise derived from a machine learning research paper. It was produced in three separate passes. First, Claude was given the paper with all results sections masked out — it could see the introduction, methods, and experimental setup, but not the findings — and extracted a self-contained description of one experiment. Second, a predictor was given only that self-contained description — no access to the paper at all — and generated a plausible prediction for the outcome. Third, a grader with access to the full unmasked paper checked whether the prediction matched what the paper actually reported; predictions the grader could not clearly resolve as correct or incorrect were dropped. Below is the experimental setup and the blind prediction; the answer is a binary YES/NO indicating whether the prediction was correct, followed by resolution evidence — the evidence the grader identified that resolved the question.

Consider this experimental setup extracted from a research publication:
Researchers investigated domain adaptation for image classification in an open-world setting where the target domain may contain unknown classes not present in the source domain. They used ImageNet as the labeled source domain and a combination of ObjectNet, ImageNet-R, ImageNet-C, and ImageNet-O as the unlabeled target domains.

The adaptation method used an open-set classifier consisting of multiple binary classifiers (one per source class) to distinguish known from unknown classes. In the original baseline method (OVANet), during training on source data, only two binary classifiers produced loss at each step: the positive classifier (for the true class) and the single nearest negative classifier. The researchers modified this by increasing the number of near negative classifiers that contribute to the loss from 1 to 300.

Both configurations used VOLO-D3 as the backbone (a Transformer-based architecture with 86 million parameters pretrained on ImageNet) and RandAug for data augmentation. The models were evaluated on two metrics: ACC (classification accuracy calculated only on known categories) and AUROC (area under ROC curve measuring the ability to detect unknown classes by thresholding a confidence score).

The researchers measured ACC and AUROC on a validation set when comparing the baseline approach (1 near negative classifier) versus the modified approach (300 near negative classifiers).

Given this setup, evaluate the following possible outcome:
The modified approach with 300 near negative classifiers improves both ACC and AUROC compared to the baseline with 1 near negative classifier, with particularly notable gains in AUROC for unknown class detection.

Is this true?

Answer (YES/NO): NO